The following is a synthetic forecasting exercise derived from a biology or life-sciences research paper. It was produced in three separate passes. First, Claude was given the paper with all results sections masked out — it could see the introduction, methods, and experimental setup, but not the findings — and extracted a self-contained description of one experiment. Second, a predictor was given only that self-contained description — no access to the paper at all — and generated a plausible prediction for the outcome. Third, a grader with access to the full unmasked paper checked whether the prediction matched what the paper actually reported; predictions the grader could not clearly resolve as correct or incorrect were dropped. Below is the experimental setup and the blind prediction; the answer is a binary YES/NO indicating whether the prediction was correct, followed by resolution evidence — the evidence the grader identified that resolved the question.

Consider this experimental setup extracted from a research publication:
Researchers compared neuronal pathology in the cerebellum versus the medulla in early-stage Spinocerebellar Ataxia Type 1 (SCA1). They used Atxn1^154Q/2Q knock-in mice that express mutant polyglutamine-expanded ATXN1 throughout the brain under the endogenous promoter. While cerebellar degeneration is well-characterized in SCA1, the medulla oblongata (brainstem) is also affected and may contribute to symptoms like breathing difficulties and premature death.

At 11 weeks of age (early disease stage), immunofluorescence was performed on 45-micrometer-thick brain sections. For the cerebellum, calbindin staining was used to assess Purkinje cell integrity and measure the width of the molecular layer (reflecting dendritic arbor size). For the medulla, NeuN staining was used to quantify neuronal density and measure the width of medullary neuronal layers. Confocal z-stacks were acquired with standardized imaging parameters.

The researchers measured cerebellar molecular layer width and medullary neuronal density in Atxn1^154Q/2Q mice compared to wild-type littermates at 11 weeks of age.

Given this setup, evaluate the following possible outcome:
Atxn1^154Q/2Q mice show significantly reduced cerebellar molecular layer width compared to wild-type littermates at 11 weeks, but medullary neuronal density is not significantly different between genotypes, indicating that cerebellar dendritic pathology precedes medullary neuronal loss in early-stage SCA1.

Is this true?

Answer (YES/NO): YES